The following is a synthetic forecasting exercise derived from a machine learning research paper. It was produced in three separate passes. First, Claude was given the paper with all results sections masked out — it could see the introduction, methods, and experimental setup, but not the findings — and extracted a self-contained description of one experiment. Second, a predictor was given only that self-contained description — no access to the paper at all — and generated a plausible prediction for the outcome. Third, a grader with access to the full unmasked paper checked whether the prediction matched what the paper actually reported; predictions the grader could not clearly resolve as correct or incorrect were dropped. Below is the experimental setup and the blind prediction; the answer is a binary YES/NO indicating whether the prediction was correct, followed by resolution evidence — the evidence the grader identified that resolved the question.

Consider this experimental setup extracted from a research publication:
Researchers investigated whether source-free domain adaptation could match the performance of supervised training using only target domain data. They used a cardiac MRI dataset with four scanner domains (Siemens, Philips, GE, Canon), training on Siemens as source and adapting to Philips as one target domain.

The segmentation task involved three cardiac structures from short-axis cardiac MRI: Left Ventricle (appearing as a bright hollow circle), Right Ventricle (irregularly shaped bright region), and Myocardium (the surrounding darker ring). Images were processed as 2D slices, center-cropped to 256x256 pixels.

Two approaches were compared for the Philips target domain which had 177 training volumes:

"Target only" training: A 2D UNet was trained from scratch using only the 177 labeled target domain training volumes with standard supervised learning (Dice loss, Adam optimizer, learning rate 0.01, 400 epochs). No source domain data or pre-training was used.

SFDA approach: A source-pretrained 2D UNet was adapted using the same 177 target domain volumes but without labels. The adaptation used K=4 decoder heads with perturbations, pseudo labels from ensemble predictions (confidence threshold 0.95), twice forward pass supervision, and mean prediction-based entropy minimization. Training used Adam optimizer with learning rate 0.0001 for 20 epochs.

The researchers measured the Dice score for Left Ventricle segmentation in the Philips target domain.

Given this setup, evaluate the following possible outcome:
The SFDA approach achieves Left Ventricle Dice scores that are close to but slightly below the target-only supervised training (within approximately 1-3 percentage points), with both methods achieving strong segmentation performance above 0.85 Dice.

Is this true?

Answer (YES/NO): NO